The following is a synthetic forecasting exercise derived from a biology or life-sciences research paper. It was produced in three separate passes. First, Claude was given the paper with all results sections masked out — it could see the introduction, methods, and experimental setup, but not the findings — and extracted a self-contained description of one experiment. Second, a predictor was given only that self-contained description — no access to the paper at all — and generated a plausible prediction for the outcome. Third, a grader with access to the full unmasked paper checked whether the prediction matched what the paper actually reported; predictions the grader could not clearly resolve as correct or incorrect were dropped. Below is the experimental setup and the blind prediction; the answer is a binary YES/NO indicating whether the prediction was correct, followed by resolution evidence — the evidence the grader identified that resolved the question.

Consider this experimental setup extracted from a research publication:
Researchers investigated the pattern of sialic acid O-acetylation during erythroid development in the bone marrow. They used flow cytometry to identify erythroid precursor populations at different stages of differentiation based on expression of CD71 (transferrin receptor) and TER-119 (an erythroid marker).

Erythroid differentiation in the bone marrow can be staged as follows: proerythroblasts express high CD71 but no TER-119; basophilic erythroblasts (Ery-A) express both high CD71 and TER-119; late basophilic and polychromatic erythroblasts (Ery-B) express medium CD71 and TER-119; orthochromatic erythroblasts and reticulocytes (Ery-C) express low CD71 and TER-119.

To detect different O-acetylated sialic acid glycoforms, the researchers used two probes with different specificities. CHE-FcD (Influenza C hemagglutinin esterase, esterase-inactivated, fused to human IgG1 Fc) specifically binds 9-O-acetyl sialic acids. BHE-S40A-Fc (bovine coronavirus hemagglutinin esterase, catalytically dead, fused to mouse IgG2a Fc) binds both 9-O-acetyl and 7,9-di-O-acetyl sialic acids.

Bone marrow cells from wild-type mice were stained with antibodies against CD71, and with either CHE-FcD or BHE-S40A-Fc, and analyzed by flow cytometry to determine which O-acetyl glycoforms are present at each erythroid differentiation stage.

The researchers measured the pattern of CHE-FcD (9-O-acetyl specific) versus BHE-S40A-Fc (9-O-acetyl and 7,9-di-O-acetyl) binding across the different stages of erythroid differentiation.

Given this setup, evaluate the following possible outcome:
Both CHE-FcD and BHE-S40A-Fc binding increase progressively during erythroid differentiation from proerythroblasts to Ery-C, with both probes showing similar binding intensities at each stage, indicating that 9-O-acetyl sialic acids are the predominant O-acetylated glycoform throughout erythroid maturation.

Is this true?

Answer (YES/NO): NO